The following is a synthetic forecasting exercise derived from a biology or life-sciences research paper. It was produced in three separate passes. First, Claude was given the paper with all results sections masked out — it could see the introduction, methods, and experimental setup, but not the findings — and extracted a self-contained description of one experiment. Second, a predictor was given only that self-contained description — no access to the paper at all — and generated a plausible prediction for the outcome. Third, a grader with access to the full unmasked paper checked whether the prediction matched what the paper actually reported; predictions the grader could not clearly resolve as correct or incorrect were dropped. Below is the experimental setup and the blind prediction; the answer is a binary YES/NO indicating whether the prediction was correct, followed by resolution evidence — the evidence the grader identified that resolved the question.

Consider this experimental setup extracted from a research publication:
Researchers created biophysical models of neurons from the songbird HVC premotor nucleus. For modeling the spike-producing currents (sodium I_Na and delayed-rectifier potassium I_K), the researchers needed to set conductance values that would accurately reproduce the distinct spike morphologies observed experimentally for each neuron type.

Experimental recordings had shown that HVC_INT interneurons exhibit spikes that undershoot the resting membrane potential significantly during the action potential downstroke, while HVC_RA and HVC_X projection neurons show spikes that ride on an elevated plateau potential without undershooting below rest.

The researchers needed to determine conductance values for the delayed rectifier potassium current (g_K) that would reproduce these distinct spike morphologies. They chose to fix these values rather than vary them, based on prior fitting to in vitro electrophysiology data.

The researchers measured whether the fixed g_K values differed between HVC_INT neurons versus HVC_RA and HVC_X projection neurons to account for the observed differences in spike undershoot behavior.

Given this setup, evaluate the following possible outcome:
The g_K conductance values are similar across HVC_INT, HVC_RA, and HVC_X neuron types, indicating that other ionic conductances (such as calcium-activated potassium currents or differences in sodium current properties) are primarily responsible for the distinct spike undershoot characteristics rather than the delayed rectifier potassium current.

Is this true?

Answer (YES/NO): NO